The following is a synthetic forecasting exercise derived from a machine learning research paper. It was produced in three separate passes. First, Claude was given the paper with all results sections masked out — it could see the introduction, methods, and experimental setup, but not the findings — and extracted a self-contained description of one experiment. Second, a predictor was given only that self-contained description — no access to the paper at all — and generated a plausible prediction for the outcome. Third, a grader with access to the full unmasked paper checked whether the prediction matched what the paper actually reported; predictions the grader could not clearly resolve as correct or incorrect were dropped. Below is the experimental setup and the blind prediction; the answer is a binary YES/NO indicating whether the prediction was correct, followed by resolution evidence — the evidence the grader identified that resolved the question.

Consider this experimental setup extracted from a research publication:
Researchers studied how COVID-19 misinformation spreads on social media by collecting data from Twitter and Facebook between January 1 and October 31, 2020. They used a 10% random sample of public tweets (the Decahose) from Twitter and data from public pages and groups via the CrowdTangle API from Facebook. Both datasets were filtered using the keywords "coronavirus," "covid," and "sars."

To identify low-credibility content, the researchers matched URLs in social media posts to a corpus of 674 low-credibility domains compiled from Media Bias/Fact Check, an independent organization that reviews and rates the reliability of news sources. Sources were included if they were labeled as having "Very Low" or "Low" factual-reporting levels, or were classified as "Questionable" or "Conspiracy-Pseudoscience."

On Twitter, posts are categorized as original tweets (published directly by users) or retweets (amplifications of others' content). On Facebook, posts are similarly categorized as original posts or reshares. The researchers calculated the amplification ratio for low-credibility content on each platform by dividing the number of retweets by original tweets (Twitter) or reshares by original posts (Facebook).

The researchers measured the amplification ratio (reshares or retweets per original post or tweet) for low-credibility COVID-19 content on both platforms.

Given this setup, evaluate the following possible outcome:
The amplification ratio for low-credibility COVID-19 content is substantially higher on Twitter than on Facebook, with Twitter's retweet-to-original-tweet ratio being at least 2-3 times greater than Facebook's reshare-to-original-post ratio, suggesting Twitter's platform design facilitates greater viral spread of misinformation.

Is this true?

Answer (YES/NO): NO